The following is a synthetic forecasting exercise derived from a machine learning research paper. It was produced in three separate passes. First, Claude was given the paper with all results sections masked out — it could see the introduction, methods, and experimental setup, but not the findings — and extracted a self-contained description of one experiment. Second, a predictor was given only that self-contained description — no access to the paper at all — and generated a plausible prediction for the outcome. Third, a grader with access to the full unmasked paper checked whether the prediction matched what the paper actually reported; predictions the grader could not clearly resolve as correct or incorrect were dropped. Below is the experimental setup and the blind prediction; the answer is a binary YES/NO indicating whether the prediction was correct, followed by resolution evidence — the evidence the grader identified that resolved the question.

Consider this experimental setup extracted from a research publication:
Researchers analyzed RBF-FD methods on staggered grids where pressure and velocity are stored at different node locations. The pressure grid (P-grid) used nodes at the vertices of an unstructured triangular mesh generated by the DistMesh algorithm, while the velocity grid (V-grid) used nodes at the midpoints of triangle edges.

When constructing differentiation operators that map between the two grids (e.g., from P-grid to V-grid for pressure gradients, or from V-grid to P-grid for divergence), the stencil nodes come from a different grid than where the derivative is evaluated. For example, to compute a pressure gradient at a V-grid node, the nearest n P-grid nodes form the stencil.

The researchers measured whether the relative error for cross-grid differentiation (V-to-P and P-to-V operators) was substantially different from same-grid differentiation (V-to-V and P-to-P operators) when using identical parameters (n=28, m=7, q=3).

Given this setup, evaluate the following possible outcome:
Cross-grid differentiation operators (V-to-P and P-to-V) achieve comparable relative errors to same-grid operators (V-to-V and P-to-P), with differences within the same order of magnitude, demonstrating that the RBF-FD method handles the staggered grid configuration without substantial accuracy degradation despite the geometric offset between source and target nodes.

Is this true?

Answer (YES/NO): YES